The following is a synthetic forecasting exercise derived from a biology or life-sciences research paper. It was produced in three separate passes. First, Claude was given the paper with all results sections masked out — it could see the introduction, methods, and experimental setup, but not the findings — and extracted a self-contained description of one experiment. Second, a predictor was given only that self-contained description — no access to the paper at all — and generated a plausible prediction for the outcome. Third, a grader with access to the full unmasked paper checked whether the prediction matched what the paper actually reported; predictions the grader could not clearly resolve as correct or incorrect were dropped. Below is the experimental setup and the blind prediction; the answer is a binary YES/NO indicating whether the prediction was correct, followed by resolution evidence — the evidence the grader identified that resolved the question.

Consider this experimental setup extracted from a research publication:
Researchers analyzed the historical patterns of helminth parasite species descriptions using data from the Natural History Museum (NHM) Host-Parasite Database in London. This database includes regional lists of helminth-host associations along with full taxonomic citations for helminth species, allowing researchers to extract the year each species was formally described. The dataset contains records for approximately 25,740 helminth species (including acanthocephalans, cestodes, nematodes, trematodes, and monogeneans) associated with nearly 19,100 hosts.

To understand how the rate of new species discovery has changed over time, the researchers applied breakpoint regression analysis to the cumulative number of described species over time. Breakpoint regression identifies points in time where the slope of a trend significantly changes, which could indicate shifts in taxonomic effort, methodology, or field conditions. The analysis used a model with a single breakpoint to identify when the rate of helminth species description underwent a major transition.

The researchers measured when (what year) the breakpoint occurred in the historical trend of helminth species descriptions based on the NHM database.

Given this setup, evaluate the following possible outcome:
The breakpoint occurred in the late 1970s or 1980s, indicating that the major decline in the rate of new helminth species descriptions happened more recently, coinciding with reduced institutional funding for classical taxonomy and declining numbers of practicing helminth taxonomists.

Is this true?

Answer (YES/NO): NO